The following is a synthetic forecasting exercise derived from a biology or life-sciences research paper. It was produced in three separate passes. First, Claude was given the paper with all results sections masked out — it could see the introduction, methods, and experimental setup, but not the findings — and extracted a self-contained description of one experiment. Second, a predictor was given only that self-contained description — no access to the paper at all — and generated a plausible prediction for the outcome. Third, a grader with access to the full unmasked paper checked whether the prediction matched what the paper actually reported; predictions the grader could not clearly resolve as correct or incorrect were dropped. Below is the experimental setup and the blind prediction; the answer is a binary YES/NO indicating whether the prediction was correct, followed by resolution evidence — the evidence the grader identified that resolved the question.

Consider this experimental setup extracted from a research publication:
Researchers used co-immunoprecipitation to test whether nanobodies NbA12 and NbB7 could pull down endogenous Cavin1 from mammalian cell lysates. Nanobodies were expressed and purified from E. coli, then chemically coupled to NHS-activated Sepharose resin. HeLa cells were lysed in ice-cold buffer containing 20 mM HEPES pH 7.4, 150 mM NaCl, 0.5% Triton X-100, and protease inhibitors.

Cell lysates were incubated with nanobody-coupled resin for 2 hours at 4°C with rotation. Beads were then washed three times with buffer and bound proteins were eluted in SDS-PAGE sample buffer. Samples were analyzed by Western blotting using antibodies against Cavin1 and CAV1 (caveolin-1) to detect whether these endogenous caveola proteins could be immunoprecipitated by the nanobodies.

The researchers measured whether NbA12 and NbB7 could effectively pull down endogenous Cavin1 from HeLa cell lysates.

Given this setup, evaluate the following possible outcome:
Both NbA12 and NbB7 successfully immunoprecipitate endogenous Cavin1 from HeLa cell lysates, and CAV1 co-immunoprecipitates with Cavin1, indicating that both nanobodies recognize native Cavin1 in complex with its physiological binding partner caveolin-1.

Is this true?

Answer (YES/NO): NO